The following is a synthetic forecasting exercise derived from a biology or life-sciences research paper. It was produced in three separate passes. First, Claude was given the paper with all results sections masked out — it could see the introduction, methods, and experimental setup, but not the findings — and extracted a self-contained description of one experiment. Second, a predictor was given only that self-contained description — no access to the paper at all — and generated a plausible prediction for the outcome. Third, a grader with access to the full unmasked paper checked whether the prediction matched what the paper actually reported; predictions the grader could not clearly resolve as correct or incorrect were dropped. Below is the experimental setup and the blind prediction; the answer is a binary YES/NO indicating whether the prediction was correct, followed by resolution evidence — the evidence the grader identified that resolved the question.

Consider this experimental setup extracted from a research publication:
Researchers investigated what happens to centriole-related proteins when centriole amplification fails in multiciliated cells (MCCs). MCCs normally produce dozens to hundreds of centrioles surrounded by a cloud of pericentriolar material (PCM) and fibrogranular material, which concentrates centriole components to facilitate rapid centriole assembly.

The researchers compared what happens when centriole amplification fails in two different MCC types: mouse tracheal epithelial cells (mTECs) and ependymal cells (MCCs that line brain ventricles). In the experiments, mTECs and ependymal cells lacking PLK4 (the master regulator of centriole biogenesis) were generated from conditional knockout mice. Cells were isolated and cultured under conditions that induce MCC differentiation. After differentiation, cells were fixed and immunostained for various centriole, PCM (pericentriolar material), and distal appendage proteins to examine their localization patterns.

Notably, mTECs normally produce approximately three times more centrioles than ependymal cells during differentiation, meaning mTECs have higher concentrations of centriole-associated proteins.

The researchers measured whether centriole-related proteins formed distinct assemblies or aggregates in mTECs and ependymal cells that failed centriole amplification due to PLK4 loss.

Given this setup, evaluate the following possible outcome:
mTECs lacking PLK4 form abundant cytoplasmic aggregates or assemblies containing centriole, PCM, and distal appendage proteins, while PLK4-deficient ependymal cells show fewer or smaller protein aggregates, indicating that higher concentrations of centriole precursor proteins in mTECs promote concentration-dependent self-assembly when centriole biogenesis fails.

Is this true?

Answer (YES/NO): YES